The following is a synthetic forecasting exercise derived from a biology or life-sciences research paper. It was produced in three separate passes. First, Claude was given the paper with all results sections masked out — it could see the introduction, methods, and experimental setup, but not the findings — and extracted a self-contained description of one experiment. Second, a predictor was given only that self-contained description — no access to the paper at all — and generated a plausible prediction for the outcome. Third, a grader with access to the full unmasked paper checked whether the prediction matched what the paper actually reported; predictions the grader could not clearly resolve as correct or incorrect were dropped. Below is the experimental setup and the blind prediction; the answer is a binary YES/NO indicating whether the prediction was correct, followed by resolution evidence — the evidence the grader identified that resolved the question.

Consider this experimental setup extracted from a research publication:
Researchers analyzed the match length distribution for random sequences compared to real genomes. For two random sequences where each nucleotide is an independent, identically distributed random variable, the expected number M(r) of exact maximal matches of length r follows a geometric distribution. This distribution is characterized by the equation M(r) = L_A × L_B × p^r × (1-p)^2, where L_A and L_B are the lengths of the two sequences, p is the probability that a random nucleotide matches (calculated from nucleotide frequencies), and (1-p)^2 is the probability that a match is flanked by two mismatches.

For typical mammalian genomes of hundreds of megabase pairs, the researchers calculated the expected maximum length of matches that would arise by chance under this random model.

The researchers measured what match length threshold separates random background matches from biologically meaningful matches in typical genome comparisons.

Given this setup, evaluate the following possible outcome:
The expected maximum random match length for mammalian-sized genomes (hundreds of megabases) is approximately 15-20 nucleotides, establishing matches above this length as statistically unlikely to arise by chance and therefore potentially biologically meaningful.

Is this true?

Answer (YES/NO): NO